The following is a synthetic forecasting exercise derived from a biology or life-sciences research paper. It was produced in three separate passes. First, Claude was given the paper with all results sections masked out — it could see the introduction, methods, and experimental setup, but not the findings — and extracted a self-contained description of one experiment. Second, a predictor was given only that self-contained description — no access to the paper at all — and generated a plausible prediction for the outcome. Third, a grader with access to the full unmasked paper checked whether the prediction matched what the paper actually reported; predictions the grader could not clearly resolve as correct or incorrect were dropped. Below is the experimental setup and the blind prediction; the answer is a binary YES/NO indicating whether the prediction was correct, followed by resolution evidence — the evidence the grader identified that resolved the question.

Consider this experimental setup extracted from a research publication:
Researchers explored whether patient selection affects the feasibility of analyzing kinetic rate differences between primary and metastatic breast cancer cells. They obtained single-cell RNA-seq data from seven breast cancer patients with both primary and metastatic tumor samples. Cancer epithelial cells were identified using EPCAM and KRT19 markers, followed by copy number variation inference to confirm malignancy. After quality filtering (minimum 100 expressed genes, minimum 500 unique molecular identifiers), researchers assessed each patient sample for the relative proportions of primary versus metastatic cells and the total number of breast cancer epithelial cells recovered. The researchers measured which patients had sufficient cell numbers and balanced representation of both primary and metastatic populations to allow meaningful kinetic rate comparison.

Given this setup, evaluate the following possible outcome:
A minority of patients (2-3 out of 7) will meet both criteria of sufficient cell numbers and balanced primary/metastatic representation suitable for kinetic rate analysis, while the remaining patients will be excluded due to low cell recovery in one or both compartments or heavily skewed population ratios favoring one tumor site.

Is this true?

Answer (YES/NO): NO